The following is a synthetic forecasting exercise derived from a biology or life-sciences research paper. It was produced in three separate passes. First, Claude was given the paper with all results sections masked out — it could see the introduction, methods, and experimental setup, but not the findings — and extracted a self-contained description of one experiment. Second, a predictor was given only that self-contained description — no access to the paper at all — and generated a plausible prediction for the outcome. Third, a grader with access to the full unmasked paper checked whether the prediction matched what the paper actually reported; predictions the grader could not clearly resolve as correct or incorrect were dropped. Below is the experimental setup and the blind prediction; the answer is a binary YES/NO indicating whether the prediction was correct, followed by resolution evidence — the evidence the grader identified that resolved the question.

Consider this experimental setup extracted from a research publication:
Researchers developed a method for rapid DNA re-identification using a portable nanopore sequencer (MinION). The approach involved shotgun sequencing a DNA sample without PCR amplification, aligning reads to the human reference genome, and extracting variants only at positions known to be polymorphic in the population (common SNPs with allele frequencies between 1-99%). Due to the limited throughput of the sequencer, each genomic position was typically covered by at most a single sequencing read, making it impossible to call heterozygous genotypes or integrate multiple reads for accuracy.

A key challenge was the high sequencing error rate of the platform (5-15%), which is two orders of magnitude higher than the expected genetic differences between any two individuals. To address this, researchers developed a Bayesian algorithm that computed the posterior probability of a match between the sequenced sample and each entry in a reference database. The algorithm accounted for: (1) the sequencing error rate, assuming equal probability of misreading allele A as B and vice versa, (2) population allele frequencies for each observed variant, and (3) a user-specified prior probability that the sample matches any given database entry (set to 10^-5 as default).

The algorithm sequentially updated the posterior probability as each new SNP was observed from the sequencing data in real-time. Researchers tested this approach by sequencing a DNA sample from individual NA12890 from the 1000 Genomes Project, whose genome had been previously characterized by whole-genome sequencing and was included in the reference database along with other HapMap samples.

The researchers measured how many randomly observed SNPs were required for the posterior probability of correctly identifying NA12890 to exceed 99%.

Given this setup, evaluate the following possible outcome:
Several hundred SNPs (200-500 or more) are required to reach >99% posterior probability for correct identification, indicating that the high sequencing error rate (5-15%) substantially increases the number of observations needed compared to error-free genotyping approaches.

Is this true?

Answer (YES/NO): NO